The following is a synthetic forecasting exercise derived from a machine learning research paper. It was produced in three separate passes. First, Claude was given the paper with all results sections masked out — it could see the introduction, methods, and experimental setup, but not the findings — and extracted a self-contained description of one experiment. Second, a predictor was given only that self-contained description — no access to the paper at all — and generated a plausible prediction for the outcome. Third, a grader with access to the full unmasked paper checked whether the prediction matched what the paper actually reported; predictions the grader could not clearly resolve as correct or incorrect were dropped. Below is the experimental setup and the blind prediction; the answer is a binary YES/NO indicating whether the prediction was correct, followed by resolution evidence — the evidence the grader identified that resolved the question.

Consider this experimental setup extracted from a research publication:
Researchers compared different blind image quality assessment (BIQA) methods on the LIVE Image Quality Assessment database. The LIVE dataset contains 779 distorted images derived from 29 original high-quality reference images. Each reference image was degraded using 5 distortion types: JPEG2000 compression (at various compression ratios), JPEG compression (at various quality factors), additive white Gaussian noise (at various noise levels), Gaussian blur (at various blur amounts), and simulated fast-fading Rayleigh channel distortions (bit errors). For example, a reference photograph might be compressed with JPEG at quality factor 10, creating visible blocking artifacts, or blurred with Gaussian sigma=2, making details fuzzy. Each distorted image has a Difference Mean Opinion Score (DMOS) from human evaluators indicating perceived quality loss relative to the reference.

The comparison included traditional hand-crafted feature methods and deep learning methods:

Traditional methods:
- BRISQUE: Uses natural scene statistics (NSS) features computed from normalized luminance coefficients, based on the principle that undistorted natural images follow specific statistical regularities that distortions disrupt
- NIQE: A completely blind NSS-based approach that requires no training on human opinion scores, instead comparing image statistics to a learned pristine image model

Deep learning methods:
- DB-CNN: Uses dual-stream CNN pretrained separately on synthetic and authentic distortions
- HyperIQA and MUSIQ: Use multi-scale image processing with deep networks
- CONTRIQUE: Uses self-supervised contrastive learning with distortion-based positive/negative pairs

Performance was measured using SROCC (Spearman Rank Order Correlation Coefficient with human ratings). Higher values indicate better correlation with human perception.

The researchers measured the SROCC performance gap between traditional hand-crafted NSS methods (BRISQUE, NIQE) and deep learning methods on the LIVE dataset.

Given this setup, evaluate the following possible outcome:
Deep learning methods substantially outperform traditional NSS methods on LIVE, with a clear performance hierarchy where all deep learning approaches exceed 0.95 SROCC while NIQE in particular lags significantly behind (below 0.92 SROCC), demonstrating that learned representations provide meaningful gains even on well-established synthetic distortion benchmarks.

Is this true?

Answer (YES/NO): NO